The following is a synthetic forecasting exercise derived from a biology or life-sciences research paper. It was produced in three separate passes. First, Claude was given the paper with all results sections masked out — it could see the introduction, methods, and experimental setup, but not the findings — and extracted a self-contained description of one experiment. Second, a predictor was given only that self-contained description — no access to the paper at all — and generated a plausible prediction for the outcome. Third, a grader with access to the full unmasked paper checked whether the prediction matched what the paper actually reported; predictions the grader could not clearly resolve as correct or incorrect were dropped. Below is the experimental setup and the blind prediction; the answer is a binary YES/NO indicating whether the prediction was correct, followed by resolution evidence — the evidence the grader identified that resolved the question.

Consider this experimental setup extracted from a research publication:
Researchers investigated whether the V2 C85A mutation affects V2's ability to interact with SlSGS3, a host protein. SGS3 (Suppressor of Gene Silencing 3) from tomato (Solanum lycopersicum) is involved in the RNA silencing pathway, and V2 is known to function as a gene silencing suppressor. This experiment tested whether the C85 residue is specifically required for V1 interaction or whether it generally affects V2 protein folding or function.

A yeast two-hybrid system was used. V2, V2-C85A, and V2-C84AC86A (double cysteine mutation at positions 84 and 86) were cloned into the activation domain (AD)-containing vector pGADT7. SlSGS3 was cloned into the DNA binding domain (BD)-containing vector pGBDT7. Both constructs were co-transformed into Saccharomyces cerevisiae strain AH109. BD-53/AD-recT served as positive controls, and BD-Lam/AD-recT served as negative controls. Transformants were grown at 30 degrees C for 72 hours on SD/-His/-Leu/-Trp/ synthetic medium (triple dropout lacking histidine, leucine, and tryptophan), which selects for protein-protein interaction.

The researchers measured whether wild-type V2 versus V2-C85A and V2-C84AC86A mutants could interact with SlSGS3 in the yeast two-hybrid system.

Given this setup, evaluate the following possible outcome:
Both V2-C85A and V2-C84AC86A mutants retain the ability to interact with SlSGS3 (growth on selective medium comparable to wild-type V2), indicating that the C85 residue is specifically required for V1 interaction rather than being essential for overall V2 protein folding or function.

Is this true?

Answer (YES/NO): NO